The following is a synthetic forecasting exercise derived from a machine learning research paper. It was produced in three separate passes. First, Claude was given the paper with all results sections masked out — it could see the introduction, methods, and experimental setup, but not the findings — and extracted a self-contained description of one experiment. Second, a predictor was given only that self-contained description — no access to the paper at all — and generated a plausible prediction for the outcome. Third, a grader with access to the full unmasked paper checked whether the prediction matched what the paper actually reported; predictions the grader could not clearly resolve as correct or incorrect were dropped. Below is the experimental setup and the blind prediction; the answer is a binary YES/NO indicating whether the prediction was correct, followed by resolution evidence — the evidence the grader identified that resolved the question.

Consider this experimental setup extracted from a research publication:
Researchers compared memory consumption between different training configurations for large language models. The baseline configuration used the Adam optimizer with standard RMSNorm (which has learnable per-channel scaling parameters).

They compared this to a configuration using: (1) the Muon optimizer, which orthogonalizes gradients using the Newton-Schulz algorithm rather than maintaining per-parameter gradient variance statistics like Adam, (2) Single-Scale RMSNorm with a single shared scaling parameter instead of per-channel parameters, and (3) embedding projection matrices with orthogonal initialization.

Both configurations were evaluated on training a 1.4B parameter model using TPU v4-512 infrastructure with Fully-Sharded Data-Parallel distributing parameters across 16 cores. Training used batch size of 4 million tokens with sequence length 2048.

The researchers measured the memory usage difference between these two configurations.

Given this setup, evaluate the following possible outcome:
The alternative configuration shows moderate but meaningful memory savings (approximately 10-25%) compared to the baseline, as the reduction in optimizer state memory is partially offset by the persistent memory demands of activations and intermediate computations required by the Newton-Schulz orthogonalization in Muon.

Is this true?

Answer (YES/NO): NO